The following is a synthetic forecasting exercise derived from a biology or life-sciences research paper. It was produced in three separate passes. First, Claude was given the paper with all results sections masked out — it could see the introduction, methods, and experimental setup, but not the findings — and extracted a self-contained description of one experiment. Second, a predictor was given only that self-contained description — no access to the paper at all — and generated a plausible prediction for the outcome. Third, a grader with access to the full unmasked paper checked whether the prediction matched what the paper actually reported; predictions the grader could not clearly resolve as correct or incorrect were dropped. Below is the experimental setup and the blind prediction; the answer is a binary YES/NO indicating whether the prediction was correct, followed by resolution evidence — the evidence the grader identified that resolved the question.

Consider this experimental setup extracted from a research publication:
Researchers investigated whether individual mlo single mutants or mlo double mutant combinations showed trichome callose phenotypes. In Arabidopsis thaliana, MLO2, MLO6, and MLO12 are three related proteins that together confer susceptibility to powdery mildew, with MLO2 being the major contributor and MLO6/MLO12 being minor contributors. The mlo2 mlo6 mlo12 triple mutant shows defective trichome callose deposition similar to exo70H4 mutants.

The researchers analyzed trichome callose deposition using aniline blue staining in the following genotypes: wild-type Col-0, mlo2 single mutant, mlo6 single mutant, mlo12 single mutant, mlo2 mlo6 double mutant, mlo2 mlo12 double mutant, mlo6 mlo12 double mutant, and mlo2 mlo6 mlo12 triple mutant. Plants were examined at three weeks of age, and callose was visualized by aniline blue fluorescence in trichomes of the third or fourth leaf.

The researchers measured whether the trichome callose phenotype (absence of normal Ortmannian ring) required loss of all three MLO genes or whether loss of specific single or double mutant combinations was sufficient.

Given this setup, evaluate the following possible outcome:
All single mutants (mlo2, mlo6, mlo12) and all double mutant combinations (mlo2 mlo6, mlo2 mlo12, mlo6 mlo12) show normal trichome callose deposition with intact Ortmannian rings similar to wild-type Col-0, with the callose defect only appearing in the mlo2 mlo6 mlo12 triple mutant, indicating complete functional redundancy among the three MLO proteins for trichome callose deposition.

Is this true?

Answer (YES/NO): NO